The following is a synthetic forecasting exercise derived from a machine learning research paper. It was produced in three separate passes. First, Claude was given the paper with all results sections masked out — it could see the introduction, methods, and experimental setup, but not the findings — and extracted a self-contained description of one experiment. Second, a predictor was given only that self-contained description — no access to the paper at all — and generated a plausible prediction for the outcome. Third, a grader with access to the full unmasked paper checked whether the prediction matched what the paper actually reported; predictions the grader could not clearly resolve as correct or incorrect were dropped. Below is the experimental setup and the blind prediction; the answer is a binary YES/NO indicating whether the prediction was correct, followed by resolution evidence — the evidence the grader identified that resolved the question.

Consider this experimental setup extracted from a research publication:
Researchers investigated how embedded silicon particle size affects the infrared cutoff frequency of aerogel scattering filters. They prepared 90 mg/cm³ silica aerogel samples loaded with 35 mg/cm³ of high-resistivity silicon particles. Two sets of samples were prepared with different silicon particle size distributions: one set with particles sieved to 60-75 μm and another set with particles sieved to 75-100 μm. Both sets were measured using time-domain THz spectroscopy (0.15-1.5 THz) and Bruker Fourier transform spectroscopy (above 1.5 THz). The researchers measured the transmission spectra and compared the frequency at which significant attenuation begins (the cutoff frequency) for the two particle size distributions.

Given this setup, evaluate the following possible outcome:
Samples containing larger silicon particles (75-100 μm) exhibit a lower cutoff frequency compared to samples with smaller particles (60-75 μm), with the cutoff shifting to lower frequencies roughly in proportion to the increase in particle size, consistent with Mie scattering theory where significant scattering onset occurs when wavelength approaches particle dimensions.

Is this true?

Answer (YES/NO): YES